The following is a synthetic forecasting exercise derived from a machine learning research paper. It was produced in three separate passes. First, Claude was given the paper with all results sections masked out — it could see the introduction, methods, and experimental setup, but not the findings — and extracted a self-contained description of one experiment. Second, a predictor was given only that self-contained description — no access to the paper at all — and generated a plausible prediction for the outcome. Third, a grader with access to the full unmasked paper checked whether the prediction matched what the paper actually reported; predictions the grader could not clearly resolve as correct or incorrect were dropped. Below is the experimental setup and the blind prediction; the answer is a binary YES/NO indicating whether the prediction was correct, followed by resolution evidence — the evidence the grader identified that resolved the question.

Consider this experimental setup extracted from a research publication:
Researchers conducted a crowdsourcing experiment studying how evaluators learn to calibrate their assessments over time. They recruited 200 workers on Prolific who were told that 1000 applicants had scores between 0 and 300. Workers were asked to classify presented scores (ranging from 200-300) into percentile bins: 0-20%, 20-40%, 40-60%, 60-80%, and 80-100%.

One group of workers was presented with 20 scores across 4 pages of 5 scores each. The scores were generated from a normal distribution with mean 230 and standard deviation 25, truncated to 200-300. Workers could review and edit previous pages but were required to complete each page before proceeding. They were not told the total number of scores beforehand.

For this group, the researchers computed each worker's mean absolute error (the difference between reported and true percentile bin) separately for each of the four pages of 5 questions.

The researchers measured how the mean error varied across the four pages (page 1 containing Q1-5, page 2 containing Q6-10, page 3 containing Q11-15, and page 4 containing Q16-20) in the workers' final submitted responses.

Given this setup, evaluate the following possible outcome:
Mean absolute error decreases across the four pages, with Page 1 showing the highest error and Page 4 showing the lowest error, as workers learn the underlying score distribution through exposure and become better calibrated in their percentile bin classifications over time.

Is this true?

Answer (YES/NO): YES